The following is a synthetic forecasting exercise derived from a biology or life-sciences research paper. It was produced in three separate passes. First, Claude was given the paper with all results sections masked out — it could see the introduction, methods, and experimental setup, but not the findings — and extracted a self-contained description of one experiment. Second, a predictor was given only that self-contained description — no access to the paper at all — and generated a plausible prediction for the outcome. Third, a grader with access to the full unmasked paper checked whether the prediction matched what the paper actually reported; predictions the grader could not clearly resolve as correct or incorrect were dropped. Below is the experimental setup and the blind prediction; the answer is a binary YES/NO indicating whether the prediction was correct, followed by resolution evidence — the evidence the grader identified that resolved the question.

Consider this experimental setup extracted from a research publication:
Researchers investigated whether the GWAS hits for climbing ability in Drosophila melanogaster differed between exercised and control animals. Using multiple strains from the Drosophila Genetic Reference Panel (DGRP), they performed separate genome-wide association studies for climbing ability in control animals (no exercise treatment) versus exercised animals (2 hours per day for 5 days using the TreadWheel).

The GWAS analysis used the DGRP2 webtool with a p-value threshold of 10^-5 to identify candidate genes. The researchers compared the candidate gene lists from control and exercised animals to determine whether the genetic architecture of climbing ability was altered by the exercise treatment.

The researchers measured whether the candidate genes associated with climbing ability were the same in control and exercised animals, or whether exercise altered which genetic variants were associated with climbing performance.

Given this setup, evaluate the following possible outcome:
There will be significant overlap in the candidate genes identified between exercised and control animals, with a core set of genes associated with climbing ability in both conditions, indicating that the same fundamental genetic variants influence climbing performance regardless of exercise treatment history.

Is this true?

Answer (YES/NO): NO